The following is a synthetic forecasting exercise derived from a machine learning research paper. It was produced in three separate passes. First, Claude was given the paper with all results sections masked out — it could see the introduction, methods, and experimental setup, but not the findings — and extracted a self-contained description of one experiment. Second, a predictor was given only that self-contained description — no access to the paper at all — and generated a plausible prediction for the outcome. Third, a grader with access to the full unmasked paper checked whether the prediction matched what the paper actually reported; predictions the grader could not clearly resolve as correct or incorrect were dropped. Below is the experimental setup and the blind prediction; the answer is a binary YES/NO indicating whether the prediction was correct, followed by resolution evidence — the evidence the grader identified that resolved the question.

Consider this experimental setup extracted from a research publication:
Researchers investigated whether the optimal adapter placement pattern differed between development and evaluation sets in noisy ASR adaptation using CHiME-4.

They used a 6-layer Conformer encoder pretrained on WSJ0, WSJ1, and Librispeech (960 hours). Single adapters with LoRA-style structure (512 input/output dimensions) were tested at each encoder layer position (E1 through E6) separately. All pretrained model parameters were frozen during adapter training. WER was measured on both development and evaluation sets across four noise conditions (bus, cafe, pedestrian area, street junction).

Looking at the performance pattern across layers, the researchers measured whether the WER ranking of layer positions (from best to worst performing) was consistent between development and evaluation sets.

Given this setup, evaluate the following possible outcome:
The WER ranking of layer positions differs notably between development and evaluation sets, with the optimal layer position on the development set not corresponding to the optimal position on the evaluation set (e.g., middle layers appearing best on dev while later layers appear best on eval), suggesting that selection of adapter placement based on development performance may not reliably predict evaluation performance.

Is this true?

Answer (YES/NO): NO